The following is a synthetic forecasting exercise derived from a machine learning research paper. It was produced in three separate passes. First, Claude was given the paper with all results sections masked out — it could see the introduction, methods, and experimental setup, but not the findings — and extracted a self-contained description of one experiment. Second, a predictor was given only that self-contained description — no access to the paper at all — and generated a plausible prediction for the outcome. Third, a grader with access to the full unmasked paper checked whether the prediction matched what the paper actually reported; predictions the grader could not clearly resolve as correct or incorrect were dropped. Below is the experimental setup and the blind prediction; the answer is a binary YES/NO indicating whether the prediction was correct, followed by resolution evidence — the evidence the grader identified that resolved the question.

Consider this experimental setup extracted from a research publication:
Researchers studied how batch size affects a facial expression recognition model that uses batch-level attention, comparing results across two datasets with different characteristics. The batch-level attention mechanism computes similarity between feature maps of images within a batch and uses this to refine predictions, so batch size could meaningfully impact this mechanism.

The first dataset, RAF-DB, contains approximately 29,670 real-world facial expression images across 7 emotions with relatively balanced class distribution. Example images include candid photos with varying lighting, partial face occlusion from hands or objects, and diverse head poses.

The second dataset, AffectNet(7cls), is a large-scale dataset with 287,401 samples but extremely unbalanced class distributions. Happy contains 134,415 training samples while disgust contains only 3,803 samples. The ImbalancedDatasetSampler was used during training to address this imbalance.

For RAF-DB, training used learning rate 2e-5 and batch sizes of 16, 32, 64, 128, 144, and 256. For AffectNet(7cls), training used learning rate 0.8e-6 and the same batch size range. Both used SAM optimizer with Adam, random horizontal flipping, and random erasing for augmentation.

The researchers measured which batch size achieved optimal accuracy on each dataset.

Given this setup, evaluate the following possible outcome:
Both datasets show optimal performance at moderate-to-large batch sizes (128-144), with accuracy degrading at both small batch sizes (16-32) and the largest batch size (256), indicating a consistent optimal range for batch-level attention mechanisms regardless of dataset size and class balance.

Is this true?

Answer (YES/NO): NO